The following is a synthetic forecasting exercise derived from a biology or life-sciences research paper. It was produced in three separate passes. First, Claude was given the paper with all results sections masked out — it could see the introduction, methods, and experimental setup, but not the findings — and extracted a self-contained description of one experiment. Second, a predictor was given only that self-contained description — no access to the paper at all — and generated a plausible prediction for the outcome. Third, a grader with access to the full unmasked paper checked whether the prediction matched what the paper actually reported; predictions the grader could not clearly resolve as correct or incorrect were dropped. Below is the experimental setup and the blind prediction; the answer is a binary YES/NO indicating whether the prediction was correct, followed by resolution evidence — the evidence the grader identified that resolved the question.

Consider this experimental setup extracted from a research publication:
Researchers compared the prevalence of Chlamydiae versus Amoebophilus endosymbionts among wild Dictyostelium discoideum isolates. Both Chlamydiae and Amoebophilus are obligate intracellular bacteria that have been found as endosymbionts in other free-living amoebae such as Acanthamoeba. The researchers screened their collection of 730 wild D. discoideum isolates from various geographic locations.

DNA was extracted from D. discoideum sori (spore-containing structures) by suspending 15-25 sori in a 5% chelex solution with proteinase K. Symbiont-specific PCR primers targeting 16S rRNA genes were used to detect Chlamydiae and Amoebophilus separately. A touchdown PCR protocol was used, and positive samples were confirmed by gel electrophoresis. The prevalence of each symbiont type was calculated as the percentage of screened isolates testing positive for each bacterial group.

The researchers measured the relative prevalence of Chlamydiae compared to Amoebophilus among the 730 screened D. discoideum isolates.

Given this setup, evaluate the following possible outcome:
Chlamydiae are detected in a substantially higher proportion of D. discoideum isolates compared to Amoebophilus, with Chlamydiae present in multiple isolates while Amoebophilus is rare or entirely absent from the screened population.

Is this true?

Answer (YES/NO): NO